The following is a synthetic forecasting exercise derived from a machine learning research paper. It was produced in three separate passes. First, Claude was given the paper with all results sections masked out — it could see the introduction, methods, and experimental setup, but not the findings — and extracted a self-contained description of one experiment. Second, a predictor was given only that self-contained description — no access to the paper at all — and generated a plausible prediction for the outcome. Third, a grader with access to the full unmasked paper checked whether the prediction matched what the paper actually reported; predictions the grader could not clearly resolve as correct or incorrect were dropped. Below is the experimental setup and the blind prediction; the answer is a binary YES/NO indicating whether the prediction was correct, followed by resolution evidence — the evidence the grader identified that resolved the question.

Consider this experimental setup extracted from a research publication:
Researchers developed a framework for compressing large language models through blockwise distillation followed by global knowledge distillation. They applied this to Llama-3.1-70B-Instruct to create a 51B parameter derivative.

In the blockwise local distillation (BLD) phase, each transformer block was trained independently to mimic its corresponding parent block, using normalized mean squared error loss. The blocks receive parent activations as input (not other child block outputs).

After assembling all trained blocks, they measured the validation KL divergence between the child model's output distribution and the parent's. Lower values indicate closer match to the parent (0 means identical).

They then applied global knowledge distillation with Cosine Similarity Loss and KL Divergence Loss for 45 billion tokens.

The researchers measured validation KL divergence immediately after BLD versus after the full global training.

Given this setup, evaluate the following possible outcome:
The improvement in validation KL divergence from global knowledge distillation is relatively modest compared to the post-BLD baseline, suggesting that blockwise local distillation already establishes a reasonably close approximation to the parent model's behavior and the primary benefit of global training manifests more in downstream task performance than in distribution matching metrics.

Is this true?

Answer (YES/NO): NO